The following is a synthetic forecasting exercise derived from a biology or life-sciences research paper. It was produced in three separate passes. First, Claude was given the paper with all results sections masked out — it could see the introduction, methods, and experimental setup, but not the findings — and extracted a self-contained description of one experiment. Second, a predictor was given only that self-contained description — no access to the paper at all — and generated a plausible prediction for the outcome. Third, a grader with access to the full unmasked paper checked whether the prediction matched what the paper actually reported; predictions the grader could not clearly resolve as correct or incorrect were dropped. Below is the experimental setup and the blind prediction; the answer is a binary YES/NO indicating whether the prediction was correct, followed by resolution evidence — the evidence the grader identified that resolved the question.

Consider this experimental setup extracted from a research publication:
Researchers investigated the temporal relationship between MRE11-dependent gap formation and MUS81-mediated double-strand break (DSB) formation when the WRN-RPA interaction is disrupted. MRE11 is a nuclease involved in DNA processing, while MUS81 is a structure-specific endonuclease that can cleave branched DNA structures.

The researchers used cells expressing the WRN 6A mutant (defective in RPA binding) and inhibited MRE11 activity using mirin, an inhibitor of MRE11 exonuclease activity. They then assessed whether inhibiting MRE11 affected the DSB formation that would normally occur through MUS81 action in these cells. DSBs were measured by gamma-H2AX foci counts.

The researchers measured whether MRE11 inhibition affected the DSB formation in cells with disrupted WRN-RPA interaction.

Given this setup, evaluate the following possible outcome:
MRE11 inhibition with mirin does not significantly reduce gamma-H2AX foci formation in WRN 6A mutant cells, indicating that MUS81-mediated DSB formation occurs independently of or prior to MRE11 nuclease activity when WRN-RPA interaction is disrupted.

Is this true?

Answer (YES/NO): NO